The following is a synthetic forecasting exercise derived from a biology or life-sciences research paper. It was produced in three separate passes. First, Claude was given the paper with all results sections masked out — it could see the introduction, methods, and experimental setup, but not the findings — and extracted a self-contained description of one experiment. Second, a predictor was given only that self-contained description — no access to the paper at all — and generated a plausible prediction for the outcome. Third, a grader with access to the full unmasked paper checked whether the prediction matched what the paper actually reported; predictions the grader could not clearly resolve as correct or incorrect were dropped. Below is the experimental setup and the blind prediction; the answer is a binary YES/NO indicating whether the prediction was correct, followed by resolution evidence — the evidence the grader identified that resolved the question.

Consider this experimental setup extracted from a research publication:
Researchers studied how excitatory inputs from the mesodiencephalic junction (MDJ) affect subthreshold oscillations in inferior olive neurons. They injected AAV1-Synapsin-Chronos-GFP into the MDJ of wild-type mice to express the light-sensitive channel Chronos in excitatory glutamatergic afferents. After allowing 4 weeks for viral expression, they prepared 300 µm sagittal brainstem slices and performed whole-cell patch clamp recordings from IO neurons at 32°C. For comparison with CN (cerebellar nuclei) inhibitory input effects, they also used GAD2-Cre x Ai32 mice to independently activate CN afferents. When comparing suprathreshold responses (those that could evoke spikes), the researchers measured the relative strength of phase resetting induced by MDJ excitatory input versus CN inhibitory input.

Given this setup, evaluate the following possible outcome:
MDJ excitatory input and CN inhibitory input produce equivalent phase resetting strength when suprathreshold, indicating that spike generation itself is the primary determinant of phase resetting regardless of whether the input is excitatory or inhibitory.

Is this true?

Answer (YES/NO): NO